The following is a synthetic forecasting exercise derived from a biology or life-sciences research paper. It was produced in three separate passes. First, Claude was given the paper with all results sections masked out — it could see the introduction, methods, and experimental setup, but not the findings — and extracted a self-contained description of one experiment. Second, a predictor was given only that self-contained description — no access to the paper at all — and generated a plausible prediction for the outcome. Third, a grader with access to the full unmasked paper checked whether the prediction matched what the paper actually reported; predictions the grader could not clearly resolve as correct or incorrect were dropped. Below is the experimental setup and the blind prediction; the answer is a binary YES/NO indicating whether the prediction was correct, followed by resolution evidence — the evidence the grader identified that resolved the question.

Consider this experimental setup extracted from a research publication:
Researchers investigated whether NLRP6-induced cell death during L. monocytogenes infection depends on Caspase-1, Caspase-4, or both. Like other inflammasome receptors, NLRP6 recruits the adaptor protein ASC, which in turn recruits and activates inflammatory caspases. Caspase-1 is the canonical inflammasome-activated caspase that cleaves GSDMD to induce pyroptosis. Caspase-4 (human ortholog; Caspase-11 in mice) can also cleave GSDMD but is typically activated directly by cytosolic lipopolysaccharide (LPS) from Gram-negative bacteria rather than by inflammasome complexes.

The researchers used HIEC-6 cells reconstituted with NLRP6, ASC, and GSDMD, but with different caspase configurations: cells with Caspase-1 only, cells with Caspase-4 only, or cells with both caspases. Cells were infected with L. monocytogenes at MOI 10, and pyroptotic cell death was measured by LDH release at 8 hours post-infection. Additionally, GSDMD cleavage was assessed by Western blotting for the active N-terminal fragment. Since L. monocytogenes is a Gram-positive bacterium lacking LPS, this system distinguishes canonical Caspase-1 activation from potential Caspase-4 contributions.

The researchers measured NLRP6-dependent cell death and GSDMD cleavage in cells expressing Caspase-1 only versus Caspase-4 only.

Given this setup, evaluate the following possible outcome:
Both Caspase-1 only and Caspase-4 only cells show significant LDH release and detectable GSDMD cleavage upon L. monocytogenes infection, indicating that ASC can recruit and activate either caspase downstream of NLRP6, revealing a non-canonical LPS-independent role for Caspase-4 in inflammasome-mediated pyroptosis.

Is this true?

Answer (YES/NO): NO